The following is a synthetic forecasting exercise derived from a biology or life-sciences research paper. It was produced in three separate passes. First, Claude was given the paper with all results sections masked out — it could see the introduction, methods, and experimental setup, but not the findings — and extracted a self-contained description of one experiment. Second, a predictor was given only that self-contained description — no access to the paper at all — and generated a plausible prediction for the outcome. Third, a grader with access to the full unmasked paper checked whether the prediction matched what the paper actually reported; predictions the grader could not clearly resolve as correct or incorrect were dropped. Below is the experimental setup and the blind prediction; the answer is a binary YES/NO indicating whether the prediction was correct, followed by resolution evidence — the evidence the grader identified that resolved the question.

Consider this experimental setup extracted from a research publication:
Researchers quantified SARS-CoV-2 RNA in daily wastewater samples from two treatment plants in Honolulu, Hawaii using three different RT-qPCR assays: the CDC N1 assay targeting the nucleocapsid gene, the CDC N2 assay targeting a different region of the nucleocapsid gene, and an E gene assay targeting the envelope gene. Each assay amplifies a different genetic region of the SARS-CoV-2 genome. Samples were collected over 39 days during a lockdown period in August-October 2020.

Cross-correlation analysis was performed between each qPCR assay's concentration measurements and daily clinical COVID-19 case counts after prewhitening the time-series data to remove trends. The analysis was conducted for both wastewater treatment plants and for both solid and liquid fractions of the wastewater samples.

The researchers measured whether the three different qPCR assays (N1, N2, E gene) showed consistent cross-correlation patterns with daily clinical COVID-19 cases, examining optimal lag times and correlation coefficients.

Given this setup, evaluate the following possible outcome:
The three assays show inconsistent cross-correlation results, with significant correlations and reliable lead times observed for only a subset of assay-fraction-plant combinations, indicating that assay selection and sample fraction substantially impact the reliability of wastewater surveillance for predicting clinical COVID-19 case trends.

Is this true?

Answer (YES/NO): NO